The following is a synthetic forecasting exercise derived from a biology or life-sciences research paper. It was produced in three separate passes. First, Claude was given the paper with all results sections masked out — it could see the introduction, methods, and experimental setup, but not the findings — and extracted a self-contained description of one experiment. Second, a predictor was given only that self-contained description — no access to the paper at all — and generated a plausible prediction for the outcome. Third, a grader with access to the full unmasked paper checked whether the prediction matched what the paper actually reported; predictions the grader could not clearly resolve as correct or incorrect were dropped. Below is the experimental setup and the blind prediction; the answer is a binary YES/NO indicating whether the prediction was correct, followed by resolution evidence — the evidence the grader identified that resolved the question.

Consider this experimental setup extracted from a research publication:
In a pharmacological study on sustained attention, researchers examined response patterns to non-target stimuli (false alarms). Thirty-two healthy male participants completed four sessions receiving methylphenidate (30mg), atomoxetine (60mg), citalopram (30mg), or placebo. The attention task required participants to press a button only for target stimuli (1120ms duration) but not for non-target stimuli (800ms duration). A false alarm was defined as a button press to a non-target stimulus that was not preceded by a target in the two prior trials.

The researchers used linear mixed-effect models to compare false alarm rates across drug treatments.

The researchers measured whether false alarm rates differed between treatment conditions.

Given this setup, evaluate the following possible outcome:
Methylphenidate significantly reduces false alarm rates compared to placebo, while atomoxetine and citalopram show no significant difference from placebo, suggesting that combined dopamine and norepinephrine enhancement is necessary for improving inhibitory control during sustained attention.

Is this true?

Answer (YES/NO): NO